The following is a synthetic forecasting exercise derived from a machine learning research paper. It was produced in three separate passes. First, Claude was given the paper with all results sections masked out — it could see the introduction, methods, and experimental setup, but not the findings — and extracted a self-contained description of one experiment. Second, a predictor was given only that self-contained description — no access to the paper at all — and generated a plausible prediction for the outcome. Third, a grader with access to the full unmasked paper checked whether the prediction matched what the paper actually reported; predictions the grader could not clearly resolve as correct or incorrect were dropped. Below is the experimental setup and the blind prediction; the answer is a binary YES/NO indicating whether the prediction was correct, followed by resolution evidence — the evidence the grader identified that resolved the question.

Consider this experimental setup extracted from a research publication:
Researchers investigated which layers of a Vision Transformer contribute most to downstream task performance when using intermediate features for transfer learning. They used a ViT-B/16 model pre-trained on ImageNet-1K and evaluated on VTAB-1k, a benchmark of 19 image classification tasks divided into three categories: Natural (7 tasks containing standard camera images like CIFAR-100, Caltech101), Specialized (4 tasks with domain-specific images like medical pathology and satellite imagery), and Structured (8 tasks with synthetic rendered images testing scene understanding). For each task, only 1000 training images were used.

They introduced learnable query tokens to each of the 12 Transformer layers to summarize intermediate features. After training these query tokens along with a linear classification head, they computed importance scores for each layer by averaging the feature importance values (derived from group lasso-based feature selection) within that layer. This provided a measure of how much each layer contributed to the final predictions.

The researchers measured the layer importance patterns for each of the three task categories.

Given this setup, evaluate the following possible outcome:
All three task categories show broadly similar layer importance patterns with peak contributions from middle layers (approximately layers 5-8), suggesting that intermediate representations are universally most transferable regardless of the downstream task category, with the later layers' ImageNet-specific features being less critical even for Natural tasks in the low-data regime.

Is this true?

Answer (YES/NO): NO